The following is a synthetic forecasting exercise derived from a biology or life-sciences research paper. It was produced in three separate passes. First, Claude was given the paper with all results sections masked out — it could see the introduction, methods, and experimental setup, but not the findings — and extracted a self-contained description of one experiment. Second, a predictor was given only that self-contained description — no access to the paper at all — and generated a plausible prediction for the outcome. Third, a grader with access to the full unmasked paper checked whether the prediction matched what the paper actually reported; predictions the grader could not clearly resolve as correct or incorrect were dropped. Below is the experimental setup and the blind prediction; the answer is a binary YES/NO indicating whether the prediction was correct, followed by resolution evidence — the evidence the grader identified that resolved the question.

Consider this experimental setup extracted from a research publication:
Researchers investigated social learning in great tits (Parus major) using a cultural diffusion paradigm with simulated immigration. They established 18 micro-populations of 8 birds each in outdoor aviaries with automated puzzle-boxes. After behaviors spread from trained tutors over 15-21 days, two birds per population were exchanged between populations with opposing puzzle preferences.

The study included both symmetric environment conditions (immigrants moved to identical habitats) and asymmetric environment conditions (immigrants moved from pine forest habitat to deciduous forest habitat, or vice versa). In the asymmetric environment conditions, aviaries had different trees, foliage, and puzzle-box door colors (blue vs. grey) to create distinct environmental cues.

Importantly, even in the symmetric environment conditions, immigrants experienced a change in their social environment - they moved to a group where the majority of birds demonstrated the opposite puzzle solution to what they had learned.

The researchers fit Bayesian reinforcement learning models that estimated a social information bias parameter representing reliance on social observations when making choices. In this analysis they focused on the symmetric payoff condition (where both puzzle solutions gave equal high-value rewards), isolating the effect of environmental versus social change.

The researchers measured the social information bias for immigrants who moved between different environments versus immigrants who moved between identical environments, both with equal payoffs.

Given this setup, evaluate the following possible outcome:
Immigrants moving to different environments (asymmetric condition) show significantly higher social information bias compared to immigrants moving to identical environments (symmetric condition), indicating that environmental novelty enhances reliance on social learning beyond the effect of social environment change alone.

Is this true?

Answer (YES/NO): NO